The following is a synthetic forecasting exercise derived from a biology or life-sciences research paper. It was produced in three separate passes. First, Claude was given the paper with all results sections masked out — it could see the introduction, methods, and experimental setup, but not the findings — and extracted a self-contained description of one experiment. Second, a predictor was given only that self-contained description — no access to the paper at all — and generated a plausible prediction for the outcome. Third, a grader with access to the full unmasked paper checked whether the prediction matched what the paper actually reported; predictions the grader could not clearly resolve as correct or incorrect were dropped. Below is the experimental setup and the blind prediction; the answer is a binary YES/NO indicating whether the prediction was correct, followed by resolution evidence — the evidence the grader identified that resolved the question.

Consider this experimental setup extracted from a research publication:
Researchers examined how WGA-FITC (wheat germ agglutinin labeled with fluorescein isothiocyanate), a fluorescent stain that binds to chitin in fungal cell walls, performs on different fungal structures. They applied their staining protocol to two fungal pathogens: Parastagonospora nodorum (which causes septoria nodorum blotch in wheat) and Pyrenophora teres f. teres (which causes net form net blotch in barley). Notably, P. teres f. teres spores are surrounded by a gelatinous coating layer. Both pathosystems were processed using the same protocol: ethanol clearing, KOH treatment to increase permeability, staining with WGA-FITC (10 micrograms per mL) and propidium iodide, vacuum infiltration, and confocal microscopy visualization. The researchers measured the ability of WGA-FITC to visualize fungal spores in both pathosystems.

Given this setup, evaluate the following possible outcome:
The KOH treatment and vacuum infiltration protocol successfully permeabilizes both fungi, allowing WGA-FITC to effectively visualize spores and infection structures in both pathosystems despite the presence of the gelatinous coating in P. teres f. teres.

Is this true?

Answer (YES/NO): NO